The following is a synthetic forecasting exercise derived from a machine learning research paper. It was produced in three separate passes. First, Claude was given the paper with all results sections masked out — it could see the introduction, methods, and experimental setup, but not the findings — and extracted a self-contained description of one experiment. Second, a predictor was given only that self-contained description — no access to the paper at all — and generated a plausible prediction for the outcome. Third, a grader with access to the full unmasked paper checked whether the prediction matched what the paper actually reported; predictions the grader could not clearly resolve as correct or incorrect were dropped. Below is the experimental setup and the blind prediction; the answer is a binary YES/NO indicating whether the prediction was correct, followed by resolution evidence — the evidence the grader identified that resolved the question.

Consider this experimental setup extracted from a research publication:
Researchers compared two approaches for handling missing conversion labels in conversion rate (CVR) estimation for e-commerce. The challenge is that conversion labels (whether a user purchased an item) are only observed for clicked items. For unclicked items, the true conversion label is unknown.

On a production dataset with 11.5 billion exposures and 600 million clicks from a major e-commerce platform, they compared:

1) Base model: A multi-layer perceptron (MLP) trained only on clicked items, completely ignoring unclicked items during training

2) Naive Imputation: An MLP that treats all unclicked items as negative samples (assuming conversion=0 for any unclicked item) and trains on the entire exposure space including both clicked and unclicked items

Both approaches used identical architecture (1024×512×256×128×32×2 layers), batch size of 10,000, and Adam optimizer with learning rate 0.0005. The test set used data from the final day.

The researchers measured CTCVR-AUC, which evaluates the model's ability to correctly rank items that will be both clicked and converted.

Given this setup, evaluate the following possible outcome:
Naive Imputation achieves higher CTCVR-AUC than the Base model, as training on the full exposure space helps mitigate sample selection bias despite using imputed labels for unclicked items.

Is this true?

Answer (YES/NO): YES